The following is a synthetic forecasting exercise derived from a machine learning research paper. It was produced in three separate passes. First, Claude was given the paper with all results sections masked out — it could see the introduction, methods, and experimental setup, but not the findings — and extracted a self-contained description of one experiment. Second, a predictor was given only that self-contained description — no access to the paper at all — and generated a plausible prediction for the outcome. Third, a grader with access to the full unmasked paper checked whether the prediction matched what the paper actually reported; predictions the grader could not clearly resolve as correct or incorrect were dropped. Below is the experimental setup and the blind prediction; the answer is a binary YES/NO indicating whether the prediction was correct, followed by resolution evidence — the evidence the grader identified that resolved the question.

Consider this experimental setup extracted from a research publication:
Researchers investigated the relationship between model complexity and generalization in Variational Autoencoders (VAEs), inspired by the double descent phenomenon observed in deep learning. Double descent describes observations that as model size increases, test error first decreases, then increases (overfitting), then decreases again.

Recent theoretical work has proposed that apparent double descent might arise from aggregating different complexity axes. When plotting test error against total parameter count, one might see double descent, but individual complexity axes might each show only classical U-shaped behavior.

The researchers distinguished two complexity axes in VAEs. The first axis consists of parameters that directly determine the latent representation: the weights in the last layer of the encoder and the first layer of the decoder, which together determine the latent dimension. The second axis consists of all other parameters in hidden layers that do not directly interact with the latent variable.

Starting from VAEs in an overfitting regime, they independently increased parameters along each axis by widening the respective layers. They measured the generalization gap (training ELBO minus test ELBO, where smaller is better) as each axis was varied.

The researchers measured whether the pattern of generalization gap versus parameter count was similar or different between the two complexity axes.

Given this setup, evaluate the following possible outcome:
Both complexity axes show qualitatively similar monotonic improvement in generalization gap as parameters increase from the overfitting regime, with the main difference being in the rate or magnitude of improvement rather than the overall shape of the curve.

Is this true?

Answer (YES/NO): NO